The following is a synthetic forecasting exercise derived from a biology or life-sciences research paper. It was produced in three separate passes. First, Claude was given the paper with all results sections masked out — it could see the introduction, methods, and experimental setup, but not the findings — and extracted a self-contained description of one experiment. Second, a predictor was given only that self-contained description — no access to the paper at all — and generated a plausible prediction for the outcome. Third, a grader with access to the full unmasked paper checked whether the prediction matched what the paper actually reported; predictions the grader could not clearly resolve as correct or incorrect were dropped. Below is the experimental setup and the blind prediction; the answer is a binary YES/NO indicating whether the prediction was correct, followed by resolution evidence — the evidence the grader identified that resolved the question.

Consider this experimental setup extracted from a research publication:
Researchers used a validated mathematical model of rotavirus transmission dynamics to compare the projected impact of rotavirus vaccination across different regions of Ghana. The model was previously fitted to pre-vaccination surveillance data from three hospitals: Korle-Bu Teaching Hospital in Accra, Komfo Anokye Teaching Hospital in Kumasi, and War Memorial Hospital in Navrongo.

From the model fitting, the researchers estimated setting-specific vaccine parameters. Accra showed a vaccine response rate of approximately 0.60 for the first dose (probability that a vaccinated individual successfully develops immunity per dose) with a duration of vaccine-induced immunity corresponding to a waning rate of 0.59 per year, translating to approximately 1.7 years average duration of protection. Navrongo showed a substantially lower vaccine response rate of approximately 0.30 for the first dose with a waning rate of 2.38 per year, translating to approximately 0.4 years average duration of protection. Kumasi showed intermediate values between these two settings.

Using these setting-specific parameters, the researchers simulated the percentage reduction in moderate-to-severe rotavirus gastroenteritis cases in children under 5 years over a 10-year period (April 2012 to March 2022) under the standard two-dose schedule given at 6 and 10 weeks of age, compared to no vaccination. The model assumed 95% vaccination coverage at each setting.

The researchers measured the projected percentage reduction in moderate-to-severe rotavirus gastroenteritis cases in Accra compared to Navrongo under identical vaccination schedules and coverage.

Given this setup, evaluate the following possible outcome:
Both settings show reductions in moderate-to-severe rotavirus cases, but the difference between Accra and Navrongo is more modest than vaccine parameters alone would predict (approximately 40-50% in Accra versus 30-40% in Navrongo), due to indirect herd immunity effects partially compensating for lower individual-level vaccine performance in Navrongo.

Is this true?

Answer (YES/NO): NO